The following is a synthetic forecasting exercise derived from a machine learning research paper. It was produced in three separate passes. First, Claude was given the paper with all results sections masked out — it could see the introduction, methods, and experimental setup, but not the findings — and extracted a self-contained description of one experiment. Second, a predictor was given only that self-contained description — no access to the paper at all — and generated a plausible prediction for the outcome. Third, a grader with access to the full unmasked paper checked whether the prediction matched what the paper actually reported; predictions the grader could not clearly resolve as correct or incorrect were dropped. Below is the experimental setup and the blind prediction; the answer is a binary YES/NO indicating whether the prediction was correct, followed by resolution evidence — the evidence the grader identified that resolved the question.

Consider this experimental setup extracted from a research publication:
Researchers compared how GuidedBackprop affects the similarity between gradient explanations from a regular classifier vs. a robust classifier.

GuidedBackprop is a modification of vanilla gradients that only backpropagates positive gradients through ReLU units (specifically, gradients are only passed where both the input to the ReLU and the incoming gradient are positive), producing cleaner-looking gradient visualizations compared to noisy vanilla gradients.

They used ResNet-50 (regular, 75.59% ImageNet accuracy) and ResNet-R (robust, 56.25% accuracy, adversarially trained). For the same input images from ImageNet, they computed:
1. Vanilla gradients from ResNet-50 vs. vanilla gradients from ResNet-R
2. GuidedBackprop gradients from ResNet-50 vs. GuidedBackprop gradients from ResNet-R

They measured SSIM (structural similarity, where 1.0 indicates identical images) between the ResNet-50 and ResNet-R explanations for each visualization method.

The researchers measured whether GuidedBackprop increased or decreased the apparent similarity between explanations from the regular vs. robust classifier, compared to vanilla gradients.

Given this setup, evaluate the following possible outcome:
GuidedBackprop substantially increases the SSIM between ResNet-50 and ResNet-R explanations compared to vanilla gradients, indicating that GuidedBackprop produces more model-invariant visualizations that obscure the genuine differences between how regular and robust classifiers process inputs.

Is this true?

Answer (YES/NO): YES